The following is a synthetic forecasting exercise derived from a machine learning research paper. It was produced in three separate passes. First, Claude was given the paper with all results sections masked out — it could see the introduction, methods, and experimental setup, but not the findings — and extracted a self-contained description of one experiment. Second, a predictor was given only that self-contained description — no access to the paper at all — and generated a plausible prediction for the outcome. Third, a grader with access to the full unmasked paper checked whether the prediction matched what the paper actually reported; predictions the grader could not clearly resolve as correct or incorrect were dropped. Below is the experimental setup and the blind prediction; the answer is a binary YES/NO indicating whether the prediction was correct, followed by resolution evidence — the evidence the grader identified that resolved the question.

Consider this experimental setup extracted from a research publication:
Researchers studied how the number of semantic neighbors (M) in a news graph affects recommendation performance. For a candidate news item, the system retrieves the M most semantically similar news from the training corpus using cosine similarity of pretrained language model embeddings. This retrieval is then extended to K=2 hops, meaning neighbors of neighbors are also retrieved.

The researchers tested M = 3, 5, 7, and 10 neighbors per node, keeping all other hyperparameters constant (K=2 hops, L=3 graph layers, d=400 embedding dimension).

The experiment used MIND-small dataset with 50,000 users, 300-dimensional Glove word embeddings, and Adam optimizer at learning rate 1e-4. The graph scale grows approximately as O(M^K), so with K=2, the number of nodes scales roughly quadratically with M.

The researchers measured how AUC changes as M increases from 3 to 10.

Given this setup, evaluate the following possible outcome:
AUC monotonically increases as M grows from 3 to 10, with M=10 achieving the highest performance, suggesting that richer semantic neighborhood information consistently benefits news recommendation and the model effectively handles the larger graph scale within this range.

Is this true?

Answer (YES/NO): NO